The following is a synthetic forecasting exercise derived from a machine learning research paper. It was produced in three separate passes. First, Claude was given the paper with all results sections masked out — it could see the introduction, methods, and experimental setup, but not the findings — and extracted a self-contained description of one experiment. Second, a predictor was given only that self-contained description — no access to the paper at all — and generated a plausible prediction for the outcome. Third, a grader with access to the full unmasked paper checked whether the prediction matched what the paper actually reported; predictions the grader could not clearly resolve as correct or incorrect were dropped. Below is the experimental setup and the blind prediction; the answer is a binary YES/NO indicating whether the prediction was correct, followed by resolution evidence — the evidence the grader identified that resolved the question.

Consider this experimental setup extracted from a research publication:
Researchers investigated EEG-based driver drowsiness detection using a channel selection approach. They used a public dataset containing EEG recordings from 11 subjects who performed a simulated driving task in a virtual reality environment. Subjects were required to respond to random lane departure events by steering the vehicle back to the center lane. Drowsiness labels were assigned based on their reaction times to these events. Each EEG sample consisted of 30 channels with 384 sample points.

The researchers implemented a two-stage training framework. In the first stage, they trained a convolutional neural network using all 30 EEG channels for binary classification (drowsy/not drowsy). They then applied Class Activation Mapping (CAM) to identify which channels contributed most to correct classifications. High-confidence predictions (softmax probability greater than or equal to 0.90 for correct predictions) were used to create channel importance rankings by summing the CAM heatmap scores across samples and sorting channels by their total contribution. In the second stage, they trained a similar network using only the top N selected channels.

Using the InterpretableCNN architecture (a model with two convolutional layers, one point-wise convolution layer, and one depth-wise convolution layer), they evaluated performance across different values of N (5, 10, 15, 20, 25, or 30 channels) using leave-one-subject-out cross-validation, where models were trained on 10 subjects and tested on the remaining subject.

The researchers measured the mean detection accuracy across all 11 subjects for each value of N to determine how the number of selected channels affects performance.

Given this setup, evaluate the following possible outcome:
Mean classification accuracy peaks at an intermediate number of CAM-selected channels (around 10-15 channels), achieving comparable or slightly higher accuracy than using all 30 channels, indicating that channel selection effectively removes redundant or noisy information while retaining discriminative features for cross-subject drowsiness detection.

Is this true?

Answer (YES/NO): YES